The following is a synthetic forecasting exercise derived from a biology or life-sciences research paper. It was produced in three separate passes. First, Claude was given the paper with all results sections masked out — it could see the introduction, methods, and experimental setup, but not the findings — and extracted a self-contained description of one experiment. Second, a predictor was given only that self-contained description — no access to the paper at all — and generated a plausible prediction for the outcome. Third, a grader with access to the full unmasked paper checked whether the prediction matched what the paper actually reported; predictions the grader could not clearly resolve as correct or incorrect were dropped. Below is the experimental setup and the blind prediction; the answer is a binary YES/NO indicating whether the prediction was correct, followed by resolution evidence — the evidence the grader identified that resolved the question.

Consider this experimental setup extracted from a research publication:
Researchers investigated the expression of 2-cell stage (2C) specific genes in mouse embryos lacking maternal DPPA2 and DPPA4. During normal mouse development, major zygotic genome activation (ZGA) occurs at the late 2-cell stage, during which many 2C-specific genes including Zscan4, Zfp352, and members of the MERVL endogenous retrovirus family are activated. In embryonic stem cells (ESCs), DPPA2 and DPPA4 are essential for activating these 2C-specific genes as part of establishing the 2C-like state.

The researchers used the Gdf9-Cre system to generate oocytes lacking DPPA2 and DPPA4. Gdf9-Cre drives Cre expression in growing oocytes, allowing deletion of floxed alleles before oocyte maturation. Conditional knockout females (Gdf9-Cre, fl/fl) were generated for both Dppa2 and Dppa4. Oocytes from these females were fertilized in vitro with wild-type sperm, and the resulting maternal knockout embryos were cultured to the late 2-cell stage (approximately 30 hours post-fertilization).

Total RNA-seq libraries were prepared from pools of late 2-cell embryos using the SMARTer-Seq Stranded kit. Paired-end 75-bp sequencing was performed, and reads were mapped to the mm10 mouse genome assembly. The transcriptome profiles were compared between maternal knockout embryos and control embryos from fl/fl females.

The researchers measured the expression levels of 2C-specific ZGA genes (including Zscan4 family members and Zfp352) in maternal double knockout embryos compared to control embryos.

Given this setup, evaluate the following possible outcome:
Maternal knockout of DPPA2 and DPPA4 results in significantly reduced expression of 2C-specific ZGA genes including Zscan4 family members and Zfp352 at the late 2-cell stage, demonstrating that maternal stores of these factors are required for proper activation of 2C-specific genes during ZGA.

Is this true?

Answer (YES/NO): NO